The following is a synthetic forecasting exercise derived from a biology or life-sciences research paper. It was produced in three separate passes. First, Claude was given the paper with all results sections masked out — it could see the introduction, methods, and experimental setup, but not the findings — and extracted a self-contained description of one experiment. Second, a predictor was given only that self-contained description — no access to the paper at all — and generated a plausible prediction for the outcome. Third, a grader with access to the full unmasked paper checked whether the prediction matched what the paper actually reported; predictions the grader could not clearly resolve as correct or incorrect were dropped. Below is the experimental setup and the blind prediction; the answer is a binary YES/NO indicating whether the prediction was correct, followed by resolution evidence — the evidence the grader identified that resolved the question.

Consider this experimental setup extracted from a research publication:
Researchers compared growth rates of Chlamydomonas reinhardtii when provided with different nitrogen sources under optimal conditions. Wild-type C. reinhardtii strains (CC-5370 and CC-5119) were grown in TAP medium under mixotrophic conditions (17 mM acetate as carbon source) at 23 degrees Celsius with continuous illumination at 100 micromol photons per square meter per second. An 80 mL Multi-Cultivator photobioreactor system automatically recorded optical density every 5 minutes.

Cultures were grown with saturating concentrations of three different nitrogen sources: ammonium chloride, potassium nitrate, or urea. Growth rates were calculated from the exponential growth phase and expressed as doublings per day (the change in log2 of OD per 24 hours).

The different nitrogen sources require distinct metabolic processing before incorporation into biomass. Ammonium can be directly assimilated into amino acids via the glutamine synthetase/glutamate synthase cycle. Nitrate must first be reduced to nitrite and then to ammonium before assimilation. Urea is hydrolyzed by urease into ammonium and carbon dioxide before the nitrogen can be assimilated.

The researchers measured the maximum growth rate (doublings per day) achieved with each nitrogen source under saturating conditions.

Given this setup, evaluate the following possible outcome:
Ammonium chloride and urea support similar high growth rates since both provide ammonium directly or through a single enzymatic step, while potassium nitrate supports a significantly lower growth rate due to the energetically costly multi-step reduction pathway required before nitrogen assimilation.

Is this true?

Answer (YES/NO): NO